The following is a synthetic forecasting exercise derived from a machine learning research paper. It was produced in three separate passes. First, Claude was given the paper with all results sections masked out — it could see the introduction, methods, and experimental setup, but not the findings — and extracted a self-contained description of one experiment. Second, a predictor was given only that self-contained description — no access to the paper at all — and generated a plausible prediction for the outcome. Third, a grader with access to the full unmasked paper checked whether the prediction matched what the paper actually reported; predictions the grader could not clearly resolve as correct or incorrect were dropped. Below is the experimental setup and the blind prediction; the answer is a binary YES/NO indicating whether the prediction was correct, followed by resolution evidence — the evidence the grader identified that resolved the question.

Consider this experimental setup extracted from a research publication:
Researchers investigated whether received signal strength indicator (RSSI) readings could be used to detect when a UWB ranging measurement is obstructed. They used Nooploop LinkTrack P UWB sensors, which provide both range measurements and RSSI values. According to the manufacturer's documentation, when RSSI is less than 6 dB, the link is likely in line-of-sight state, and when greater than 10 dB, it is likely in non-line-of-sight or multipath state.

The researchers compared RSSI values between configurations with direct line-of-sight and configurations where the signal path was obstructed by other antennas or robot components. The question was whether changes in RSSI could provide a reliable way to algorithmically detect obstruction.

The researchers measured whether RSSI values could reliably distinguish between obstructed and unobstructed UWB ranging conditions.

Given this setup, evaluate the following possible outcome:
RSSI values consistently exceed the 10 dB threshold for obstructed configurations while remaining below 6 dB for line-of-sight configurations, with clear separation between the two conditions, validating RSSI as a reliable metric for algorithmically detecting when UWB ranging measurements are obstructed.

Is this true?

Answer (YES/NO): NO